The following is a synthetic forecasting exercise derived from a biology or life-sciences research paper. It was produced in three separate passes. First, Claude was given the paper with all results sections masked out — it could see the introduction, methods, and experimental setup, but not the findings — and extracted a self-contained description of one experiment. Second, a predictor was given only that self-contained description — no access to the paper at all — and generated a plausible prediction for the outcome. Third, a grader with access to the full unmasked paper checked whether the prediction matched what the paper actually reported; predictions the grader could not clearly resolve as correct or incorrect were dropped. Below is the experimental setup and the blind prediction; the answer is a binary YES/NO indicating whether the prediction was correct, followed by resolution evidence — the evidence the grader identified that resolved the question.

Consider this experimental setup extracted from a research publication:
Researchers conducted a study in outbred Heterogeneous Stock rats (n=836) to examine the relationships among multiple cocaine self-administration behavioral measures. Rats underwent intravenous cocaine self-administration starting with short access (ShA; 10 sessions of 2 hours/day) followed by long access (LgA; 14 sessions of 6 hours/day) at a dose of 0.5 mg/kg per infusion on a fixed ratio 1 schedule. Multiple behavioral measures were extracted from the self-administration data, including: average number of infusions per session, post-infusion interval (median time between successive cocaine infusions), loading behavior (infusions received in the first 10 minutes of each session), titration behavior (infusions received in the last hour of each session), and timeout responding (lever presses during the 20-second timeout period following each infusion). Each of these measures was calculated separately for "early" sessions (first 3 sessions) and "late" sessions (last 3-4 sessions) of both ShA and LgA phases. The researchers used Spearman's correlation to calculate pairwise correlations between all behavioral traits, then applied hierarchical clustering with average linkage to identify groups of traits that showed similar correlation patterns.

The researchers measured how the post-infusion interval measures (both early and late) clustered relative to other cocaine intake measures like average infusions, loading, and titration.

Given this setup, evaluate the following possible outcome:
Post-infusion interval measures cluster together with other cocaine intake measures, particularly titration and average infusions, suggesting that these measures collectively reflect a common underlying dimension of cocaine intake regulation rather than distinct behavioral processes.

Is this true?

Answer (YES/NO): NO